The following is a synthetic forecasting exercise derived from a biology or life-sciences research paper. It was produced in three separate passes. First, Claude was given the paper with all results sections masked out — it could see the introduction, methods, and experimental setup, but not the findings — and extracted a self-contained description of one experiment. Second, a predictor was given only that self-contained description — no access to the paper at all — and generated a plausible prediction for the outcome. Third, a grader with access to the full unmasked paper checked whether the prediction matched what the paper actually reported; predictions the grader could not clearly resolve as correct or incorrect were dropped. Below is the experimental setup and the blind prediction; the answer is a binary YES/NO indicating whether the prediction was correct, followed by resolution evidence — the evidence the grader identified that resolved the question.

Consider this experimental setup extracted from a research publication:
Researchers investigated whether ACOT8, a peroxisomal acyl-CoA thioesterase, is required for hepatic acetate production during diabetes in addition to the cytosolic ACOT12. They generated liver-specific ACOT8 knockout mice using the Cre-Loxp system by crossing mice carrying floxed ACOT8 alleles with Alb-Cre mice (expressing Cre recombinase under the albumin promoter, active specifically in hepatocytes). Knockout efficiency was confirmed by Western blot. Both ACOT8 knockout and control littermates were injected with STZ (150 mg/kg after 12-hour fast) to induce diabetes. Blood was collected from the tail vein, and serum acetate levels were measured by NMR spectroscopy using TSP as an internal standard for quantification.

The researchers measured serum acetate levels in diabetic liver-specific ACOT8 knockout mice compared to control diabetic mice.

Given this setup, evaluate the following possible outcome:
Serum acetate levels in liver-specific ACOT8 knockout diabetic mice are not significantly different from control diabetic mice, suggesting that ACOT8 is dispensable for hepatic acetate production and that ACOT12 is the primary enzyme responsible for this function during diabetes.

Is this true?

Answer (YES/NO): NO